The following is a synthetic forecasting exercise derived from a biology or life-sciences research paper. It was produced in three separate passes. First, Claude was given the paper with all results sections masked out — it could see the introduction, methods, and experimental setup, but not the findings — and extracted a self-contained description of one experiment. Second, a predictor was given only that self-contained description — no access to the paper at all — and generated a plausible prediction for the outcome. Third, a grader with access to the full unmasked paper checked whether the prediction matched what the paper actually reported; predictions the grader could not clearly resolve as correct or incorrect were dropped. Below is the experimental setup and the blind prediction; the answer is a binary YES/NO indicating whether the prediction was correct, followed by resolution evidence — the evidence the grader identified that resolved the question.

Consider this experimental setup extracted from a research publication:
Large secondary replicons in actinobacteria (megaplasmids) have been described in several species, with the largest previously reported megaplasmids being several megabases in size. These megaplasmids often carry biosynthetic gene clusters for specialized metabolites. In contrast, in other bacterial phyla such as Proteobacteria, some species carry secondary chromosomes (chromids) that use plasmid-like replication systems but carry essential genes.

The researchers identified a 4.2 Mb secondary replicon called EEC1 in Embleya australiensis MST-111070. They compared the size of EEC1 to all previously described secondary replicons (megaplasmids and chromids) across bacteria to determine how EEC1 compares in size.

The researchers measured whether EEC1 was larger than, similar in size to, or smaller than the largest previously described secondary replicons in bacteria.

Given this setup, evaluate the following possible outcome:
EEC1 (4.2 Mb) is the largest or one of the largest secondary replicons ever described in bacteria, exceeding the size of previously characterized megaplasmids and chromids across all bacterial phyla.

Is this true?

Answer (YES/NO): YES